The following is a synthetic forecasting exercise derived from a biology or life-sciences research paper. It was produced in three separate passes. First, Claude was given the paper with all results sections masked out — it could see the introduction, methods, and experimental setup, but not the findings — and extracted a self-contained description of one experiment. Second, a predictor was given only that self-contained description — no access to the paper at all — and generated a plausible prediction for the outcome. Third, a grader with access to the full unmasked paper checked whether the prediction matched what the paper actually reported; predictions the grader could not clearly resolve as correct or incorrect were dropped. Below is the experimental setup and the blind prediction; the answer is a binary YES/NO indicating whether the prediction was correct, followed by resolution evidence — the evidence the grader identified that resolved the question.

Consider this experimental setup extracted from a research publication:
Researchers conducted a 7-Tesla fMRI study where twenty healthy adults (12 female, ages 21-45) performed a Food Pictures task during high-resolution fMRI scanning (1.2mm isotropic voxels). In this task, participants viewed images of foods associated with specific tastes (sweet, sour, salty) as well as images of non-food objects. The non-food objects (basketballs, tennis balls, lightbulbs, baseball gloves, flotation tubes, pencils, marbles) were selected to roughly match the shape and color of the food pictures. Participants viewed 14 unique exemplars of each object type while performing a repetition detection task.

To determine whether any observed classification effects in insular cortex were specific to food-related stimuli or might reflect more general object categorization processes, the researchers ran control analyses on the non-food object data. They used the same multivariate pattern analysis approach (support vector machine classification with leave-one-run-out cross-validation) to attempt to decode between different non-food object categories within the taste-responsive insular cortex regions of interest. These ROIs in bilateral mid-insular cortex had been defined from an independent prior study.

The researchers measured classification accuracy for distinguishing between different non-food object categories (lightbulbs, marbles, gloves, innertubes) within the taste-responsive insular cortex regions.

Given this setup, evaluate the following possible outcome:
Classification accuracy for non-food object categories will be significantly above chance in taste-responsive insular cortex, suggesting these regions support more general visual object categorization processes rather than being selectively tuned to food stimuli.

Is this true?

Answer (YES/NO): NO